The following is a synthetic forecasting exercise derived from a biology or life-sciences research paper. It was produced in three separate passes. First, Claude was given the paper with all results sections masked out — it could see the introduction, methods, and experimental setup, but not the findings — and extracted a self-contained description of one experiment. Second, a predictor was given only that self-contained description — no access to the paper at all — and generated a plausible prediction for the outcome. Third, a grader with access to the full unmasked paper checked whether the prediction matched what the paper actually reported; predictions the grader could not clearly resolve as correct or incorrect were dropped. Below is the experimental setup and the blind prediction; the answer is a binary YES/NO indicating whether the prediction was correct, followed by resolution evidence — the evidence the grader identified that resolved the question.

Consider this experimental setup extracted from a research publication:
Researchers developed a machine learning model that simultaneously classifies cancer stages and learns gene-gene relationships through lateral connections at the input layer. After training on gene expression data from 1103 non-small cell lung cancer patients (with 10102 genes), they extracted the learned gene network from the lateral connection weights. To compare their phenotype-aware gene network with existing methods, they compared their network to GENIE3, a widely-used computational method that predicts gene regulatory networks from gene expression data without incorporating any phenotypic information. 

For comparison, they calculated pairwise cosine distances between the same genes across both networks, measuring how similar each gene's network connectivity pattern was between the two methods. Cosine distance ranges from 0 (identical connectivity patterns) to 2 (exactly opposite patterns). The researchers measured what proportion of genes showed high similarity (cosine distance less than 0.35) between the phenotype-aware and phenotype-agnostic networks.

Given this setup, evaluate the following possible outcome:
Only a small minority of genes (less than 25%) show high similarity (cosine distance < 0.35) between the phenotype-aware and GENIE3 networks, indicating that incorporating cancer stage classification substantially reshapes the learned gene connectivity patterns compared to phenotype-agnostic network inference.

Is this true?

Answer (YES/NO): YES